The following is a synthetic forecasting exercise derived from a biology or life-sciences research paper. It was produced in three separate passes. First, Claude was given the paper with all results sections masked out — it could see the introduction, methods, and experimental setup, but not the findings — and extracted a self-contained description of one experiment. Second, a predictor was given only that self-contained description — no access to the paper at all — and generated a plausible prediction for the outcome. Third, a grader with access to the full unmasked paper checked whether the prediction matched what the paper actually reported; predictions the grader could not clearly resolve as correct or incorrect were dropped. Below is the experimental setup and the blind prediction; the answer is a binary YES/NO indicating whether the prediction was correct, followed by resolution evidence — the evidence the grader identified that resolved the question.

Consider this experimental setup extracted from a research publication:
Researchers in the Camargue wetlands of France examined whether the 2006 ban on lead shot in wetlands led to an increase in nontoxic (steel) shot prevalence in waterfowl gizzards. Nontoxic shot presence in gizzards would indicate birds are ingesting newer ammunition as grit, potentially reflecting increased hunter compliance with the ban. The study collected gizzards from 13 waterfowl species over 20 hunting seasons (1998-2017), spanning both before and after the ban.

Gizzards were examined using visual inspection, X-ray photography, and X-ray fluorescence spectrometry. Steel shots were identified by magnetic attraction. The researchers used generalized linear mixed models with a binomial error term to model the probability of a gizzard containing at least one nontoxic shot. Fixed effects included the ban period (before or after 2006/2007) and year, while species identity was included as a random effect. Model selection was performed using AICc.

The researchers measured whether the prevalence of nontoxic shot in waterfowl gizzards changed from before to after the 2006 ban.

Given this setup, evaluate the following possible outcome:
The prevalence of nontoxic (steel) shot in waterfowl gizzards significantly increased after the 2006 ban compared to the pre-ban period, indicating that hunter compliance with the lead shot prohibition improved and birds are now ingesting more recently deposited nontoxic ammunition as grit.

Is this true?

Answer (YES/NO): NO